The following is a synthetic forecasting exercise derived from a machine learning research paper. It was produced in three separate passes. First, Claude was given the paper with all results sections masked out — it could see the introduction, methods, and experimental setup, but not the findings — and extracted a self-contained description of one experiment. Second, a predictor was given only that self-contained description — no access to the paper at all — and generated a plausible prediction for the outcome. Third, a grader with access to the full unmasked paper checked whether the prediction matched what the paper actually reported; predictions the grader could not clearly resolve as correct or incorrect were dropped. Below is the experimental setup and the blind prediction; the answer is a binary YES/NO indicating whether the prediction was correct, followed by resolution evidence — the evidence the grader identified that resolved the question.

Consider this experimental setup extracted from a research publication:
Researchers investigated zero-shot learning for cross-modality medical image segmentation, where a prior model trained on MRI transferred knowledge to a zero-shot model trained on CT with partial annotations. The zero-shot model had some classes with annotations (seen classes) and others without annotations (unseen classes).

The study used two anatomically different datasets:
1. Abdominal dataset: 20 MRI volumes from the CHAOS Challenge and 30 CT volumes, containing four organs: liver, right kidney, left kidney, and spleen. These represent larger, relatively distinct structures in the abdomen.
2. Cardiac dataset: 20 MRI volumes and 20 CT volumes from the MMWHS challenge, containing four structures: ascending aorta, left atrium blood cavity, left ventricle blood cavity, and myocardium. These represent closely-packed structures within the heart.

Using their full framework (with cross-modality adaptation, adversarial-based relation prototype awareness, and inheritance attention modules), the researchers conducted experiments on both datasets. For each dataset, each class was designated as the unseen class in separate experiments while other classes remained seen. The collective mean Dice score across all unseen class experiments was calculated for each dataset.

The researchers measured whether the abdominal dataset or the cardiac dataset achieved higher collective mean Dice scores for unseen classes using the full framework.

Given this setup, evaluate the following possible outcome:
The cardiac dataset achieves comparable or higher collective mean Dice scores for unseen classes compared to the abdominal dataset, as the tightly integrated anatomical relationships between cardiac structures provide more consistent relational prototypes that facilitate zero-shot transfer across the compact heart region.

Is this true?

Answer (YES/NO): NO